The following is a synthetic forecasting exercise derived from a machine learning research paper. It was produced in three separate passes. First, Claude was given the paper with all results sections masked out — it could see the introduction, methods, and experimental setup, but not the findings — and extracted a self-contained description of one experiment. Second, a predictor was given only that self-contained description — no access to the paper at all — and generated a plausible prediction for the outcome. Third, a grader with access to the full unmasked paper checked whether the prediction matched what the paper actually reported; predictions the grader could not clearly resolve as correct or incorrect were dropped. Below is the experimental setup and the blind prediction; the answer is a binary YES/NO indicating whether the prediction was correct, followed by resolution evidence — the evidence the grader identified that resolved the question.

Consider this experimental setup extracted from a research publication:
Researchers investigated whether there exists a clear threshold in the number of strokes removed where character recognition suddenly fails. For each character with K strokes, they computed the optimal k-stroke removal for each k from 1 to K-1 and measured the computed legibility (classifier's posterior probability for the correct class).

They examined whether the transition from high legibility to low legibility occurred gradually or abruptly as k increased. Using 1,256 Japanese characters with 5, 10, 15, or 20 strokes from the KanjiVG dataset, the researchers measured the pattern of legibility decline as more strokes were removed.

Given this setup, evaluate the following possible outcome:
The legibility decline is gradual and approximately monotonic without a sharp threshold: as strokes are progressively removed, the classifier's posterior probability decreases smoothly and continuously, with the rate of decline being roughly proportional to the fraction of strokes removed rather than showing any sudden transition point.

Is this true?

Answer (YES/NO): NO